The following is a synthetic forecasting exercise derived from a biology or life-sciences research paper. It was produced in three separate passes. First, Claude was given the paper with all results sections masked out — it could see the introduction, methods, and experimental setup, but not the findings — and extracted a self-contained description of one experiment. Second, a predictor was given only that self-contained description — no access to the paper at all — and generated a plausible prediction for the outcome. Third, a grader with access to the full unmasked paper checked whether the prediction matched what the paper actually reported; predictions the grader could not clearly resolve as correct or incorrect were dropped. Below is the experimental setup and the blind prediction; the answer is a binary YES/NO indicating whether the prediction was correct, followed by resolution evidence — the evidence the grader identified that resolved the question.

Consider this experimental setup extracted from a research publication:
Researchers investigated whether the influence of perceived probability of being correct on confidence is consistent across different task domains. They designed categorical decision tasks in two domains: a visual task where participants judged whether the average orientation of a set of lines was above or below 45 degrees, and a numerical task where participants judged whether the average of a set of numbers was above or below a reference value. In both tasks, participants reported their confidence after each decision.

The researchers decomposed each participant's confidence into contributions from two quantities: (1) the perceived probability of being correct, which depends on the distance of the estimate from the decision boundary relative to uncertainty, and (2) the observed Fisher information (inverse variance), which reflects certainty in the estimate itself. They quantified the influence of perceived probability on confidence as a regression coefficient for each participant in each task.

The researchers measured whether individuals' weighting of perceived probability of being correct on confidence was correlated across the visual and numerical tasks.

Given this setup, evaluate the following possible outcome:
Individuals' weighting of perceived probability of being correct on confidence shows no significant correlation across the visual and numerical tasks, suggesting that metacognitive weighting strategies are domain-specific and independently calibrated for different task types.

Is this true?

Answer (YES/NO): NO